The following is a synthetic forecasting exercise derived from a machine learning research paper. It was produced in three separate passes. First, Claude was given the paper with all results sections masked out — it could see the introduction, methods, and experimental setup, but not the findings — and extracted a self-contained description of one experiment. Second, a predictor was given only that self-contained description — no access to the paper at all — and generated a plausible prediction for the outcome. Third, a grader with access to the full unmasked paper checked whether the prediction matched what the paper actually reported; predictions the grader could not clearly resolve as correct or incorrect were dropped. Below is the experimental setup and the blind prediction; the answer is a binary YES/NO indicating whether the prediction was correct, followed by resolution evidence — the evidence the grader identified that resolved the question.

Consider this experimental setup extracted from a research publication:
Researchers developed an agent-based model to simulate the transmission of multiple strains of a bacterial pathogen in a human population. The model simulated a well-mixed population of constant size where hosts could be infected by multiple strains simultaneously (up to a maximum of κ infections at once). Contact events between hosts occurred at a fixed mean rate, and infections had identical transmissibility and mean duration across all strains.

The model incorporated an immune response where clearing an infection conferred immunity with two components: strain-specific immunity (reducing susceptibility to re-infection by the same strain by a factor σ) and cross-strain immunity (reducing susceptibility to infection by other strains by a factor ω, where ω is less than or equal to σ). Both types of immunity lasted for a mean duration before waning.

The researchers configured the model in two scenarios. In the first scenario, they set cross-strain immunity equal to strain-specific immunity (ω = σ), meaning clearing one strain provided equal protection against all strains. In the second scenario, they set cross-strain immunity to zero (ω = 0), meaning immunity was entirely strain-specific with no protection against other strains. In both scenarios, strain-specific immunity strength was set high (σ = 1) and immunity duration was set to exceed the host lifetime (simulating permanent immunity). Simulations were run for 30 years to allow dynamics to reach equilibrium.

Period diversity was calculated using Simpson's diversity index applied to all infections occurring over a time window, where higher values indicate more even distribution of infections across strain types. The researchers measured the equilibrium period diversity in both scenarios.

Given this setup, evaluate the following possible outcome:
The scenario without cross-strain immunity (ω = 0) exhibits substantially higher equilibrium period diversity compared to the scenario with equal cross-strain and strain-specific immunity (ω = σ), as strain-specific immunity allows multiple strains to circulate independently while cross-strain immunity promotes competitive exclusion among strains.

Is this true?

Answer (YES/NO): YES